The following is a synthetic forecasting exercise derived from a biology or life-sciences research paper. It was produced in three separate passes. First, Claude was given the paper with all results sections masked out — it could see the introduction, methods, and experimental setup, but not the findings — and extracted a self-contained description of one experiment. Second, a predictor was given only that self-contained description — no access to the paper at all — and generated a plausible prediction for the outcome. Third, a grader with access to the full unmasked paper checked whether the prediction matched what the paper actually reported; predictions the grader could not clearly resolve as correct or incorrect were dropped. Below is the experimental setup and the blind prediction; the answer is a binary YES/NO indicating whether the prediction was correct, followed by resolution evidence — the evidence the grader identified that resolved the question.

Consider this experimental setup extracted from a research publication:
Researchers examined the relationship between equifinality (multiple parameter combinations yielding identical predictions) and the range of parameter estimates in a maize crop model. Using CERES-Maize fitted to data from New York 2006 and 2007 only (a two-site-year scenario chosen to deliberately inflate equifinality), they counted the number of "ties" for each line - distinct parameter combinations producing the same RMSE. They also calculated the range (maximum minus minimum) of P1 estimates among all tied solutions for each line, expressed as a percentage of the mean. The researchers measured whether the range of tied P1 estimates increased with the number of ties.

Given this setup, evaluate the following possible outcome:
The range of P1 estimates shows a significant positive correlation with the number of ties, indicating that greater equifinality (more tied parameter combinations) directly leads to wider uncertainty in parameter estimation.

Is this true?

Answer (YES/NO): NO